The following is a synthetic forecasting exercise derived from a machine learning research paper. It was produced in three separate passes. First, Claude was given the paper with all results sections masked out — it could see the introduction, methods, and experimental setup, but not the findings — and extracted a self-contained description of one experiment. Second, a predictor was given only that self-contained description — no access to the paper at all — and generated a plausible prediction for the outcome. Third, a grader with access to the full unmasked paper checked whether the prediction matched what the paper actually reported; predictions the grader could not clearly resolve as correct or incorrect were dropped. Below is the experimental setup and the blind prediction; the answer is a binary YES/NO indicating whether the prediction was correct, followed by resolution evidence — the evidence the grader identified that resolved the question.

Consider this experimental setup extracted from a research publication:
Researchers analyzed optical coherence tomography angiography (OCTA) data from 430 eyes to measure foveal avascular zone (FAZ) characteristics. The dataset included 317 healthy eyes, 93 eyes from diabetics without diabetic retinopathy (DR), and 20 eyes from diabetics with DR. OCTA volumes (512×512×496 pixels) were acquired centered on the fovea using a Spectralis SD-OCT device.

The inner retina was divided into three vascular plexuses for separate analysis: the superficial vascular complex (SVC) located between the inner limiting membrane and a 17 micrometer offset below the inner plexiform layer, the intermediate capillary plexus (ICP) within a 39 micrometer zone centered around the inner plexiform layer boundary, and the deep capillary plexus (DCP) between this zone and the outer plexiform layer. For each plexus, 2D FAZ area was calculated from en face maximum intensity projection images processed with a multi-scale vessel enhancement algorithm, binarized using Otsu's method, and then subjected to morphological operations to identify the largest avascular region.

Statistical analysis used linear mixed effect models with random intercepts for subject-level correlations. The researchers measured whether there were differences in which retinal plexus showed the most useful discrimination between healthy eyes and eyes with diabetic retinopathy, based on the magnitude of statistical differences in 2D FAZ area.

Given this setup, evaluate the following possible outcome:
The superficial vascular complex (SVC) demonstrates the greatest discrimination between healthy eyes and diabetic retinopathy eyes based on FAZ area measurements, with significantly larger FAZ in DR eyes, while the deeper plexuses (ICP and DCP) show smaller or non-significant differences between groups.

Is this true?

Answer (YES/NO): NO